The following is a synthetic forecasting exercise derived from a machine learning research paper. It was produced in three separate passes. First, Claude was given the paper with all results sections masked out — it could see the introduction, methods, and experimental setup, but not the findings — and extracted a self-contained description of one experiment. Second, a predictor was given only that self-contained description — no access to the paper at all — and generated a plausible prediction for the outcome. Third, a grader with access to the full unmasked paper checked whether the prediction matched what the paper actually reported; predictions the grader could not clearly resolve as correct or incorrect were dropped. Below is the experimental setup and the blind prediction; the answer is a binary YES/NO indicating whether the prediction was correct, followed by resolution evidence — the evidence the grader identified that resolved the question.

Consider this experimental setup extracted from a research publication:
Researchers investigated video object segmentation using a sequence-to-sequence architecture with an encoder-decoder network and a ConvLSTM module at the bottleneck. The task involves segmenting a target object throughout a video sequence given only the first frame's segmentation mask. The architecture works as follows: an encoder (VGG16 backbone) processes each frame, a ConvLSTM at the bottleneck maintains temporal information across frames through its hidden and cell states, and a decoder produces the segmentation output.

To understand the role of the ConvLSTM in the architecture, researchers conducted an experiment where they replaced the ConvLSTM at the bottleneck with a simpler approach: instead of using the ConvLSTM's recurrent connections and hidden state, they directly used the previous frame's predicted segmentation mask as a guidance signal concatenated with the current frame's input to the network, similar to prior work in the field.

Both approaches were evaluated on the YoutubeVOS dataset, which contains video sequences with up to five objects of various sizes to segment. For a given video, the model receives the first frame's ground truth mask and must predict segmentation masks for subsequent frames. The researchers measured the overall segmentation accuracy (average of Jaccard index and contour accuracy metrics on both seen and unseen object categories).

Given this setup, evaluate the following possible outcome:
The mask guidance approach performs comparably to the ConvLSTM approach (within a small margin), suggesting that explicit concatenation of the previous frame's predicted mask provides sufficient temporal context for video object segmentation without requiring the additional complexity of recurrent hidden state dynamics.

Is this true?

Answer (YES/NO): NO